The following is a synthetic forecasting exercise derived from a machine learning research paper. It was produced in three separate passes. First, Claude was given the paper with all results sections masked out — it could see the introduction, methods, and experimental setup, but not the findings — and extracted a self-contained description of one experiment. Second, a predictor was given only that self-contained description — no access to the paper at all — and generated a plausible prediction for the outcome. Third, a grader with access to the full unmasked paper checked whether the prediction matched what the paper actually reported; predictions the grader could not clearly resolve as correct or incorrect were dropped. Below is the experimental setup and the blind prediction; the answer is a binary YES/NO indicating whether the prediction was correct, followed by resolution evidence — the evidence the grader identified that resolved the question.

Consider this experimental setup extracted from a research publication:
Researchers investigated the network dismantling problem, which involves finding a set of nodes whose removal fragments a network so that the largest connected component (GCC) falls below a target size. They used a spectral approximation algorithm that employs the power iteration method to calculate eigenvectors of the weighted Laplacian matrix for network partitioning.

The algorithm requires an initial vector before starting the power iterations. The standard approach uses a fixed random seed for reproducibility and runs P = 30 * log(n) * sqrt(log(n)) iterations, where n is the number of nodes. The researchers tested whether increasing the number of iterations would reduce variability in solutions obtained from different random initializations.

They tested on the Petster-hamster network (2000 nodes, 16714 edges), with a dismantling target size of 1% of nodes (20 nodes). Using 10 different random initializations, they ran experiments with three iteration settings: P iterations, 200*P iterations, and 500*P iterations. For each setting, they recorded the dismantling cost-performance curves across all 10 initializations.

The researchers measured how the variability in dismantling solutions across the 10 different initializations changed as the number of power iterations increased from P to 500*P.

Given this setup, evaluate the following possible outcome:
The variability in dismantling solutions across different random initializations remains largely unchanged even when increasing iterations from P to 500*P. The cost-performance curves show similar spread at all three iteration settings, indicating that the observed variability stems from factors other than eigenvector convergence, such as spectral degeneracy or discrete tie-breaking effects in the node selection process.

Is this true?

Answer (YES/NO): NO